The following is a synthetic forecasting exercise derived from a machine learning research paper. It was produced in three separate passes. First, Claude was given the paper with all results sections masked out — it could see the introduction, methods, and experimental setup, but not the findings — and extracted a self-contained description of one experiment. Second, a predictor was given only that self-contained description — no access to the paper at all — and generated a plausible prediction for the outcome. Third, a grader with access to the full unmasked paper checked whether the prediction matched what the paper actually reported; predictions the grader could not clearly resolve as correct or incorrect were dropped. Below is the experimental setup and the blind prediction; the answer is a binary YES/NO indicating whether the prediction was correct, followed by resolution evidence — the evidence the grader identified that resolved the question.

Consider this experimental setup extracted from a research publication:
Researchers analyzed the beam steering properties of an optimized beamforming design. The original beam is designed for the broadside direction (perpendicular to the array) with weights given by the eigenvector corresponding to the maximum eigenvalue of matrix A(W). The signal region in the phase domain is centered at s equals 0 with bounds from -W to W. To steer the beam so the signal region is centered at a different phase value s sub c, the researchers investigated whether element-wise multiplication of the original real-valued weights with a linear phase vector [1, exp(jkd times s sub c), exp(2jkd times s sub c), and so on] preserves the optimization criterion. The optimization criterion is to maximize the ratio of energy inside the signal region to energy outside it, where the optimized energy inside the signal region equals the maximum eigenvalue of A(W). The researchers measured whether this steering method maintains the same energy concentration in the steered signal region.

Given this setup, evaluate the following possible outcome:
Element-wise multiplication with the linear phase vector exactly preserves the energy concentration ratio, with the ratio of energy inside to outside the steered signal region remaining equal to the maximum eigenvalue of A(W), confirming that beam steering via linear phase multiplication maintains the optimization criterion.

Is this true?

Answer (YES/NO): NO